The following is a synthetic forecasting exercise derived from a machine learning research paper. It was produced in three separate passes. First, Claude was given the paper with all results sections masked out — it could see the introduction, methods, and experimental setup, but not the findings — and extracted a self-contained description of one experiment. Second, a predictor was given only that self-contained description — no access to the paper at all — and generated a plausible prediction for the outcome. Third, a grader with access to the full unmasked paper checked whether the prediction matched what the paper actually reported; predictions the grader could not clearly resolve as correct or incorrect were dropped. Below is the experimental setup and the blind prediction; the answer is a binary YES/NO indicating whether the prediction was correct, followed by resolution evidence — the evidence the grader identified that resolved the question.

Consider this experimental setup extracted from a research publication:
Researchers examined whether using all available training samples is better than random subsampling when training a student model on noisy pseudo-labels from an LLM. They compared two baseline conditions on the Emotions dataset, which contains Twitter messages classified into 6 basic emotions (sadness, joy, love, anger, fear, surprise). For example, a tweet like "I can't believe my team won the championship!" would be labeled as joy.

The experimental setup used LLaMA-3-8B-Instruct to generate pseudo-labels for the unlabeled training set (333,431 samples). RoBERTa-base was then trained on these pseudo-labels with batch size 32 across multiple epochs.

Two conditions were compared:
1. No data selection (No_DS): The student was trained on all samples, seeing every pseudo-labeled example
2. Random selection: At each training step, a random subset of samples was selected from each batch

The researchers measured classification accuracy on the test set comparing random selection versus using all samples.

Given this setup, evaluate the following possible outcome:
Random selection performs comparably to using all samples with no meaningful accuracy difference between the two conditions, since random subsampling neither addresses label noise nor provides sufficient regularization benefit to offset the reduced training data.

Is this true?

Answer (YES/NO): YES